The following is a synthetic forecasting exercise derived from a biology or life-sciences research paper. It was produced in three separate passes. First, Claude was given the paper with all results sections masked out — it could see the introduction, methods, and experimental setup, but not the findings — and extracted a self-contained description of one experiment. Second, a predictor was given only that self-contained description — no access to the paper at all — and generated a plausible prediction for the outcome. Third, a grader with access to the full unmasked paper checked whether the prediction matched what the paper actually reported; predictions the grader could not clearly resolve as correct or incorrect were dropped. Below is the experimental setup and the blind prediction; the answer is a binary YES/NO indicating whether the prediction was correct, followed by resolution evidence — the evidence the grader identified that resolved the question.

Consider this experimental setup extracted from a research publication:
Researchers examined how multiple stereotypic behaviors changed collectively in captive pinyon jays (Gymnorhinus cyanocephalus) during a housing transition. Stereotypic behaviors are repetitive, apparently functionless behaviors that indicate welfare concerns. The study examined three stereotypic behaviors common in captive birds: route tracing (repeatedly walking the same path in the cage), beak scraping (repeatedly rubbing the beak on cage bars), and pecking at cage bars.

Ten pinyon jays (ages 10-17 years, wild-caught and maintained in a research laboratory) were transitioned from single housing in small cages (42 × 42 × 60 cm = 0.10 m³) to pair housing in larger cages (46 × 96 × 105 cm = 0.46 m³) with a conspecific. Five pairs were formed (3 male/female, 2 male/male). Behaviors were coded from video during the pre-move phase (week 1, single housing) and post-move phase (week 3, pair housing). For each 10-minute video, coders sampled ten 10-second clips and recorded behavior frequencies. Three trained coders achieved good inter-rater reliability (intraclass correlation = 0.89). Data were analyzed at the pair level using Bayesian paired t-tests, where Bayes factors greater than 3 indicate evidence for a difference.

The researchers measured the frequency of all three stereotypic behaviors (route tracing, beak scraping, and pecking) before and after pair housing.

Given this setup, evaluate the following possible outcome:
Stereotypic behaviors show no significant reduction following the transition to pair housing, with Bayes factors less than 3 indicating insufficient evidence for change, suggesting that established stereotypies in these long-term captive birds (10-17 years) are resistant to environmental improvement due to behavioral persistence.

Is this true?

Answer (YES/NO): NO